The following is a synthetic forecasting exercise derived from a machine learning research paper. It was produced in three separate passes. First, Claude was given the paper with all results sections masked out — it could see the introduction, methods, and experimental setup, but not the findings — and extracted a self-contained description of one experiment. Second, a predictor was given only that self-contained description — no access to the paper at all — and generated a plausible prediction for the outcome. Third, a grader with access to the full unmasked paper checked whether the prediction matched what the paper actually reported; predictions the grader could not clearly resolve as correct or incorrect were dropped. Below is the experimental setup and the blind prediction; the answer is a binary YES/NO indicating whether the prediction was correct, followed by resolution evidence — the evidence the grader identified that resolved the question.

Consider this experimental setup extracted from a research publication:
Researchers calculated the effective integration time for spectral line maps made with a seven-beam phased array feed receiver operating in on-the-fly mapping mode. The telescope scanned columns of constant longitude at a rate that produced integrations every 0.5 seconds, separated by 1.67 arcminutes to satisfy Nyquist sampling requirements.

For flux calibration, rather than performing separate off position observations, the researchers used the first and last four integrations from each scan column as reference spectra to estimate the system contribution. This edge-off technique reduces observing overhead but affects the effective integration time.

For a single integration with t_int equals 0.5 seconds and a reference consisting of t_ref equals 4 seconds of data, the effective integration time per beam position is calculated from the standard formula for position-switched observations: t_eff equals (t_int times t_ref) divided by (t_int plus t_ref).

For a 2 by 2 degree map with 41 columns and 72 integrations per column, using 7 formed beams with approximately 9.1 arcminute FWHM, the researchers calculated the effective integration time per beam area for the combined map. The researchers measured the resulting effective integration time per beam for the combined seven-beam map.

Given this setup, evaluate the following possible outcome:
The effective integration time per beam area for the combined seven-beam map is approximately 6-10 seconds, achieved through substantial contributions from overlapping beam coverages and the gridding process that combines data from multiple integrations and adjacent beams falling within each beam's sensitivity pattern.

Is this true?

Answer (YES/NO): NO